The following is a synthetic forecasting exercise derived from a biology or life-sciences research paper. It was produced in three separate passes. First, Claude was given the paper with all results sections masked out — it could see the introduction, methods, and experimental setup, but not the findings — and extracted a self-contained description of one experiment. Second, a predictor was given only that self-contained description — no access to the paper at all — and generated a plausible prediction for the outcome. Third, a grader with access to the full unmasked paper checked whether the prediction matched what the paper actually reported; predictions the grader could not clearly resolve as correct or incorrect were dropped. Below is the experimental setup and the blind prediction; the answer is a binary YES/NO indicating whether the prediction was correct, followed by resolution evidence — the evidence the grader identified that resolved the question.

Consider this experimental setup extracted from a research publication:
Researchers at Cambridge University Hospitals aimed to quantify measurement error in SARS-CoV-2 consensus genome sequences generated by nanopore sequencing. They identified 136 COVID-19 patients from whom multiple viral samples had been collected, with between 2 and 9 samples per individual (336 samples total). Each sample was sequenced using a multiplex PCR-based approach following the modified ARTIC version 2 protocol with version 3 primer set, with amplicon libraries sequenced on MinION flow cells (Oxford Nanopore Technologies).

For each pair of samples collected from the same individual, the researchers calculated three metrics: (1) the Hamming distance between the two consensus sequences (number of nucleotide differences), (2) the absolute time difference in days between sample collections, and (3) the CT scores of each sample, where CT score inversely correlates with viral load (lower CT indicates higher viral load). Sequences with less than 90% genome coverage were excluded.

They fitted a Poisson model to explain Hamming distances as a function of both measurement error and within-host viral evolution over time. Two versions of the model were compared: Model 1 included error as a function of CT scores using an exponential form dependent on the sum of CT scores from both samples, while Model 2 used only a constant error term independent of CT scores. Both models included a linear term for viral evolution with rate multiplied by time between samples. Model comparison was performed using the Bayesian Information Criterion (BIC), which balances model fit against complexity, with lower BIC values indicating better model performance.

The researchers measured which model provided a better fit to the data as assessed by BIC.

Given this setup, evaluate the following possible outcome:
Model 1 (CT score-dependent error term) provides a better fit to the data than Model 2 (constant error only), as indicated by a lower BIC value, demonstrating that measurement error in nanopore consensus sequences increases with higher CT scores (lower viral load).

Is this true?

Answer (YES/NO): NO